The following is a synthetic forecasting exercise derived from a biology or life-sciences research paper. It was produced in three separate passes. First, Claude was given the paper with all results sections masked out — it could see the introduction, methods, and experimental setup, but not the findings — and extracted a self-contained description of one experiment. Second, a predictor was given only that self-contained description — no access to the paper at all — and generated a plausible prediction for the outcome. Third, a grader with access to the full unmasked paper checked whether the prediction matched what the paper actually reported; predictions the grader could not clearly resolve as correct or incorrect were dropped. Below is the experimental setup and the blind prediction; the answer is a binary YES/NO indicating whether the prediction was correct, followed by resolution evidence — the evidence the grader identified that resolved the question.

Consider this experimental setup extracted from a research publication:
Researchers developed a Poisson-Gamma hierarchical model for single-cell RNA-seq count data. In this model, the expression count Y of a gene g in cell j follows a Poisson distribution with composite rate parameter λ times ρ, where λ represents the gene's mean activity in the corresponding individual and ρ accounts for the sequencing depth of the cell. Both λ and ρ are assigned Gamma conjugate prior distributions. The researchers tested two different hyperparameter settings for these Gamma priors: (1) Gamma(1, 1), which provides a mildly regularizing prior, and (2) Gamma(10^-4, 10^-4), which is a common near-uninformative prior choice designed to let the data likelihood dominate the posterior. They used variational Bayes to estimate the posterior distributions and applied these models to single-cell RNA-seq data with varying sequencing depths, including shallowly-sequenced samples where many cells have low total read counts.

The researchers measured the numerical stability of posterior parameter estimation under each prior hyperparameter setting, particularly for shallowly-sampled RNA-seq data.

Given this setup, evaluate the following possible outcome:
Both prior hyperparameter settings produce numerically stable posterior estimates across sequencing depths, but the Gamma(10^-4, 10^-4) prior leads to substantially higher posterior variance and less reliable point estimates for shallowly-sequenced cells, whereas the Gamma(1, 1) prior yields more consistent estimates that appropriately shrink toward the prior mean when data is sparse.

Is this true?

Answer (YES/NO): NO